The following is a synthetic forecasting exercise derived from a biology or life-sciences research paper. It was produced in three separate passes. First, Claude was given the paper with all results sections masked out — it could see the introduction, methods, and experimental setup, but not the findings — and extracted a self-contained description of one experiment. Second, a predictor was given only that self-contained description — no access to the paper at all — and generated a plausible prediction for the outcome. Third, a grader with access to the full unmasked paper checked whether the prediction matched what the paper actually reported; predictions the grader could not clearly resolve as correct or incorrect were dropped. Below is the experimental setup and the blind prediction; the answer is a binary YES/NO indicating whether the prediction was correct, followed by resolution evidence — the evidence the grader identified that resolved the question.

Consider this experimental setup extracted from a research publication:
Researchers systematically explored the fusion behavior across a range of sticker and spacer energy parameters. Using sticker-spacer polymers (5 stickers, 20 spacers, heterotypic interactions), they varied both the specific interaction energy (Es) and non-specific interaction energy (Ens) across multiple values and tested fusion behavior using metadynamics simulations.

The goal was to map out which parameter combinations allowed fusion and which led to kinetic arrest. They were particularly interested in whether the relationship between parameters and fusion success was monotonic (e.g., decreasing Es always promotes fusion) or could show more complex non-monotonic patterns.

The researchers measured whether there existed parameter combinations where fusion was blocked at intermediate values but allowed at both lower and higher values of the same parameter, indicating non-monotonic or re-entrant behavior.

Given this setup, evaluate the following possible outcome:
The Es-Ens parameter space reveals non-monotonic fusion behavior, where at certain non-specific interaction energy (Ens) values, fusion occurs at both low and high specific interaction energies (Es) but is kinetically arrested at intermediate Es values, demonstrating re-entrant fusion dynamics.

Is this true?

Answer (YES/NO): NO